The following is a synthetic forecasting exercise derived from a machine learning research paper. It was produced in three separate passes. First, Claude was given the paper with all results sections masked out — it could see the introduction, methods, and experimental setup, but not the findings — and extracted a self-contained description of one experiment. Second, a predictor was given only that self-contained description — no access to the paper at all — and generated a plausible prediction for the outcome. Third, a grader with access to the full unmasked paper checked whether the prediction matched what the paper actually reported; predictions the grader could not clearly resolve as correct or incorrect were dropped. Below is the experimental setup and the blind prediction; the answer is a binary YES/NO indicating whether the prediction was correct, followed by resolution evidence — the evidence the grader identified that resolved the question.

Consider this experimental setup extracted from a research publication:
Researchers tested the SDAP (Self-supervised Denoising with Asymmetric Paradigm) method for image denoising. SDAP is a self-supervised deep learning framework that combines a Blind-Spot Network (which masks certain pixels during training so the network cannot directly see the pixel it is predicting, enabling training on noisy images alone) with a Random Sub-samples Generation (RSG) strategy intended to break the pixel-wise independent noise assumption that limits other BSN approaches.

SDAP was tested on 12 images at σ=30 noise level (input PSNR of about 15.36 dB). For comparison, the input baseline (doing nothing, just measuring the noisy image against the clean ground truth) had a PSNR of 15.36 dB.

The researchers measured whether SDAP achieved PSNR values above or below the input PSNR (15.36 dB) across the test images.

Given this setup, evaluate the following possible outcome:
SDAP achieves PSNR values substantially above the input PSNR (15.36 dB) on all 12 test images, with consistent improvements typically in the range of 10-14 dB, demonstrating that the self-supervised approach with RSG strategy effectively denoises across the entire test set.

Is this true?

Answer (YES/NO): NO